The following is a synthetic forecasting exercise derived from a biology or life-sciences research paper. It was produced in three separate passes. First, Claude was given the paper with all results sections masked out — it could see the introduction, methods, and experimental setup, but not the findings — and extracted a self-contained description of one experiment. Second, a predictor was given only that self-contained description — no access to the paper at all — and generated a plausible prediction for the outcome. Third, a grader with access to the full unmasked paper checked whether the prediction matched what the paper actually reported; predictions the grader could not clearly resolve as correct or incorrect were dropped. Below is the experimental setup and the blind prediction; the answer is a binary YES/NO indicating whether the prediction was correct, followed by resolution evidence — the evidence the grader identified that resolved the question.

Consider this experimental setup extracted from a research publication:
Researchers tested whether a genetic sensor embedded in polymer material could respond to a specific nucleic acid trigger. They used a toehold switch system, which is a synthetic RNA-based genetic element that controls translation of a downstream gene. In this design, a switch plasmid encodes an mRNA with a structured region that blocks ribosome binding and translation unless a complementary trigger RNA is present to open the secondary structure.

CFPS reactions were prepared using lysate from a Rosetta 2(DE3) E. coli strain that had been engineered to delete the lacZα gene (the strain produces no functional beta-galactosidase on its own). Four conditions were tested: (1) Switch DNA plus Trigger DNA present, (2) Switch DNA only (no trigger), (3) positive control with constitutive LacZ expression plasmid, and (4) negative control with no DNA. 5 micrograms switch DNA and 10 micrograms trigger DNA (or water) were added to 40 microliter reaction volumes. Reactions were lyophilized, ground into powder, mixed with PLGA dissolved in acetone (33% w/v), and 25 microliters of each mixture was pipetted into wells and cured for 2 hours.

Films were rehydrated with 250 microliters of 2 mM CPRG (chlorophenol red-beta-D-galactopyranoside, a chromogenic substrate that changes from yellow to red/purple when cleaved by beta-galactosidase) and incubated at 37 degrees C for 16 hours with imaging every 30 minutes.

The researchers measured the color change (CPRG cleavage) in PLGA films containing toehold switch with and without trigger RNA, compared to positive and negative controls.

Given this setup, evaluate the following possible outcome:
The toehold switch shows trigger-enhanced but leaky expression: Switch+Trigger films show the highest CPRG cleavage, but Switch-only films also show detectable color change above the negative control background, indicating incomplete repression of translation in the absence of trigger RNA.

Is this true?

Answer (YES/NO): NO